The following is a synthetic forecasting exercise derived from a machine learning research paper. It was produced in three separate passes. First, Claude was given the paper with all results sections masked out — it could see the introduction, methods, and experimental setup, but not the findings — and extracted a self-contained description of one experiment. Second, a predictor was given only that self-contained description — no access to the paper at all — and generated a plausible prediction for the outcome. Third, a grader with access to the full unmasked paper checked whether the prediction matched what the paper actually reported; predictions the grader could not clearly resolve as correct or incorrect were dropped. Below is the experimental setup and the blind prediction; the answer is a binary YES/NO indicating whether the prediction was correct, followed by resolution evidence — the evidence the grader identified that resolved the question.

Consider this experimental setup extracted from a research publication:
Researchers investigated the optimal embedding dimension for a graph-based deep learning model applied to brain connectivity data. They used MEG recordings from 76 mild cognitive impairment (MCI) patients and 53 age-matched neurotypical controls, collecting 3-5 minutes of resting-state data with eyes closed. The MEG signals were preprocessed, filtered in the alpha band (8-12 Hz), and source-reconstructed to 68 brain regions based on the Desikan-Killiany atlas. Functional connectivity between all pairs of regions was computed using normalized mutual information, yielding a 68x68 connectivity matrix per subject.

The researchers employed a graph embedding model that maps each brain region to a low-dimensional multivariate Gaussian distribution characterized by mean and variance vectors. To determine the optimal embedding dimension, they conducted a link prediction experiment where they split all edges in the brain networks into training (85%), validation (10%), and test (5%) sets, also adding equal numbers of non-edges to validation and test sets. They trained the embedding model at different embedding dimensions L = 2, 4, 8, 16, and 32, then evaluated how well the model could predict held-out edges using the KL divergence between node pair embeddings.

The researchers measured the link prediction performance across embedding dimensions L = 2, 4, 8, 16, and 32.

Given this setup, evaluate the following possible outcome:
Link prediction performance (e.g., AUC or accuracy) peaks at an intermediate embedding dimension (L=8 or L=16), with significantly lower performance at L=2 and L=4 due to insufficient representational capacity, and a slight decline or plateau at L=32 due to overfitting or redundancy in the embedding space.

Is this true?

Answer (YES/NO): YES